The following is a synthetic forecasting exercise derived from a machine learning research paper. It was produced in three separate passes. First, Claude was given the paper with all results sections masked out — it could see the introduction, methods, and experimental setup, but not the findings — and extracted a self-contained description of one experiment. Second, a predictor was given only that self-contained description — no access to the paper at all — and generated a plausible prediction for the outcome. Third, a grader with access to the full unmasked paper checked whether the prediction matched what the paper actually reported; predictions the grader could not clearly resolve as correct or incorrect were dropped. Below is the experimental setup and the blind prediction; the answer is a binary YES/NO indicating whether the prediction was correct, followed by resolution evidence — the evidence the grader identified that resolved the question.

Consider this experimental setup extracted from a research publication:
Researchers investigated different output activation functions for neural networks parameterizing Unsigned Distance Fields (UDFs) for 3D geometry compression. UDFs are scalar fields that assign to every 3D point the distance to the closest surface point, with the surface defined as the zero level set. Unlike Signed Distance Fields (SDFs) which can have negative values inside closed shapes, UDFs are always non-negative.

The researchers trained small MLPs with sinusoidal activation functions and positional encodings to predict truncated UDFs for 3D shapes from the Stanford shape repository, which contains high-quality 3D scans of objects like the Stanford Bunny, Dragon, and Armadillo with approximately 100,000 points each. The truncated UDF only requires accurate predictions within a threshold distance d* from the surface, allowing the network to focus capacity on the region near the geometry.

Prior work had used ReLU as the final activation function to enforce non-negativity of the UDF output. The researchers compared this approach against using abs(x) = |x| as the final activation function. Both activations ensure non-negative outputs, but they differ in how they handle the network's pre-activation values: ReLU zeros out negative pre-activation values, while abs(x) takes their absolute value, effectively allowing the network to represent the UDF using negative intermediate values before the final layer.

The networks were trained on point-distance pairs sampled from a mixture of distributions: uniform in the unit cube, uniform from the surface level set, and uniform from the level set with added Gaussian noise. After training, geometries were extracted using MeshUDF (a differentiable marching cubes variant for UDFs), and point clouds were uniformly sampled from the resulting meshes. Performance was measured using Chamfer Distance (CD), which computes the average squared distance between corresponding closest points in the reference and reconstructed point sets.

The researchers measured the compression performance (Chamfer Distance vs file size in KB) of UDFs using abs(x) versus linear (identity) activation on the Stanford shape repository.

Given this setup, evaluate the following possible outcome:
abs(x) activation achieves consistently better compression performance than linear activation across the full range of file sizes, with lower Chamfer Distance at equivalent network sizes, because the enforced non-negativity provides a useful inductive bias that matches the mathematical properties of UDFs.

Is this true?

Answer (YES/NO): NO